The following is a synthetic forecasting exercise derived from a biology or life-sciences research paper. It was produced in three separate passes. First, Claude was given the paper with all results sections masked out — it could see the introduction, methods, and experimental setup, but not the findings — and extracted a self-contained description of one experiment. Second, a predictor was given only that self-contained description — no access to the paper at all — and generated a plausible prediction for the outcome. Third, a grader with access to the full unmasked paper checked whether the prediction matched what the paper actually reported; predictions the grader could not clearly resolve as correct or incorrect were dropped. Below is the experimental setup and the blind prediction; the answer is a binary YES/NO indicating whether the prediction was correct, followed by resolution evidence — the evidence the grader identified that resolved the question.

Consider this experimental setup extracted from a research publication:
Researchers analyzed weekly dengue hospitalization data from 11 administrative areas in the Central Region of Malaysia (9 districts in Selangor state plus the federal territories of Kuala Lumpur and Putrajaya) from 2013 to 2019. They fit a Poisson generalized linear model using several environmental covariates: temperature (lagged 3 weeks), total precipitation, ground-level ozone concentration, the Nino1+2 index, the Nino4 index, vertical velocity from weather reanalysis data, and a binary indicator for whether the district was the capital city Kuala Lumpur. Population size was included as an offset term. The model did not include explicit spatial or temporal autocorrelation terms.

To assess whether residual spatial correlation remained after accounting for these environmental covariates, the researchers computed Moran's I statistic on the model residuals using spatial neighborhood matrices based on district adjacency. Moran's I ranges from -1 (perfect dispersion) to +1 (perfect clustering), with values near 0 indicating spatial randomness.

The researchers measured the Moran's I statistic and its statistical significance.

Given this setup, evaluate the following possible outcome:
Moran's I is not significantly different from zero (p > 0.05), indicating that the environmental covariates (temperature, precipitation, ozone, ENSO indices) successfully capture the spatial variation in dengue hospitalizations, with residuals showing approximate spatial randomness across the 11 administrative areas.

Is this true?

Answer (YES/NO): NO